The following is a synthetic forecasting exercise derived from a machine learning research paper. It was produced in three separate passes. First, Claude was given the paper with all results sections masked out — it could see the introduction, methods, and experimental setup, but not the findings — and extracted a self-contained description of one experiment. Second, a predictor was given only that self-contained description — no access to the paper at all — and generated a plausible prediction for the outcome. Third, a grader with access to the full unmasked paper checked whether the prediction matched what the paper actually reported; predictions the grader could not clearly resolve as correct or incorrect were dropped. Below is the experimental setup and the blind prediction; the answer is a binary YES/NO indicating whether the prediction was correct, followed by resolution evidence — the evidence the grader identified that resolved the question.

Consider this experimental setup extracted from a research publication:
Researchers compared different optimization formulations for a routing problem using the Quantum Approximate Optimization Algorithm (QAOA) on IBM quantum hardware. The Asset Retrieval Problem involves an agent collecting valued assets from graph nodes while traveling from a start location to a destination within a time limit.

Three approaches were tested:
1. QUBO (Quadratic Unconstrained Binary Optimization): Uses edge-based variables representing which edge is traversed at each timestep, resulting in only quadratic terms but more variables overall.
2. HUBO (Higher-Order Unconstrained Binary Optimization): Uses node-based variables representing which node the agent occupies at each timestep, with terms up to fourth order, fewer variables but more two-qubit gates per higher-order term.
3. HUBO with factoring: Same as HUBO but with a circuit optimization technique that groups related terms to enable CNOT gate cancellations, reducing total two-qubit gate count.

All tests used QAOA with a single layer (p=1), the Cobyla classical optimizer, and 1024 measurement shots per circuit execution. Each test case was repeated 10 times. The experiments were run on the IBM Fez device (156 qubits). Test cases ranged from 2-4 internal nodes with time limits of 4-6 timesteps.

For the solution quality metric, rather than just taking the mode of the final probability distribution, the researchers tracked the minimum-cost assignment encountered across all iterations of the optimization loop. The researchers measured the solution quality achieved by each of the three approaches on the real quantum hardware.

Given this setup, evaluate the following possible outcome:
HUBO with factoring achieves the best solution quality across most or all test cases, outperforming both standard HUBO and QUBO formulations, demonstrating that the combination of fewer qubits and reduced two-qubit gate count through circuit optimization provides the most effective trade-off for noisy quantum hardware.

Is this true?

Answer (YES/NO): NO